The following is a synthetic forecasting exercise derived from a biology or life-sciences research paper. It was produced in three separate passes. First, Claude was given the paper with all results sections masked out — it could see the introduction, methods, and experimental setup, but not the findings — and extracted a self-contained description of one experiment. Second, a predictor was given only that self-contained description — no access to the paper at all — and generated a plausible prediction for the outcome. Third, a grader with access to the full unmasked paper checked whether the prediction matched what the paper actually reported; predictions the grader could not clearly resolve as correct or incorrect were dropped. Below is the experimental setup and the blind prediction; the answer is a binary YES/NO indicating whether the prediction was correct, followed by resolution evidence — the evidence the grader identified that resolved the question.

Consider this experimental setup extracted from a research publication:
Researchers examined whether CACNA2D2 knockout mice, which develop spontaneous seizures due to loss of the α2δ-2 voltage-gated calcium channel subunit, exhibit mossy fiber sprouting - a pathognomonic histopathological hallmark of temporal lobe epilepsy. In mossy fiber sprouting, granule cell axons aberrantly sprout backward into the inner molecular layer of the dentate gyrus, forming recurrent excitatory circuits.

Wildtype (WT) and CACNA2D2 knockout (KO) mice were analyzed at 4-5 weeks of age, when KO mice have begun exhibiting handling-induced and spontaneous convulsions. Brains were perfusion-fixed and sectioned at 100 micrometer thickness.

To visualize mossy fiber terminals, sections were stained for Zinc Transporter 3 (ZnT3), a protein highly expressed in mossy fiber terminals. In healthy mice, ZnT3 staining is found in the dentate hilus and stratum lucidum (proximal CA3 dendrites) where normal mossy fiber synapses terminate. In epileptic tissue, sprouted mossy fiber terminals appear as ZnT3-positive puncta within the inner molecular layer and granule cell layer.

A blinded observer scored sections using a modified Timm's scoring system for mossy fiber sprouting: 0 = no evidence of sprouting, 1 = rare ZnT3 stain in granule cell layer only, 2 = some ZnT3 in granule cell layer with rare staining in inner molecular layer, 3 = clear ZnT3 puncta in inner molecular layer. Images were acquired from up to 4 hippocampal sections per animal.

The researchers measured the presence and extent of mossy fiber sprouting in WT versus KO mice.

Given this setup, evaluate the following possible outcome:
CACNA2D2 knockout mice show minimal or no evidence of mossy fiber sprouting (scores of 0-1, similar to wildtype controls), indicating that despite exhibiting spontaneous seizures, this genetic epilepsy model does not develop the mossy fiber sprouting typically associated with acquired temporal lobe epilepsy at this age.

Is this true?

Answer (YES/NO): YES